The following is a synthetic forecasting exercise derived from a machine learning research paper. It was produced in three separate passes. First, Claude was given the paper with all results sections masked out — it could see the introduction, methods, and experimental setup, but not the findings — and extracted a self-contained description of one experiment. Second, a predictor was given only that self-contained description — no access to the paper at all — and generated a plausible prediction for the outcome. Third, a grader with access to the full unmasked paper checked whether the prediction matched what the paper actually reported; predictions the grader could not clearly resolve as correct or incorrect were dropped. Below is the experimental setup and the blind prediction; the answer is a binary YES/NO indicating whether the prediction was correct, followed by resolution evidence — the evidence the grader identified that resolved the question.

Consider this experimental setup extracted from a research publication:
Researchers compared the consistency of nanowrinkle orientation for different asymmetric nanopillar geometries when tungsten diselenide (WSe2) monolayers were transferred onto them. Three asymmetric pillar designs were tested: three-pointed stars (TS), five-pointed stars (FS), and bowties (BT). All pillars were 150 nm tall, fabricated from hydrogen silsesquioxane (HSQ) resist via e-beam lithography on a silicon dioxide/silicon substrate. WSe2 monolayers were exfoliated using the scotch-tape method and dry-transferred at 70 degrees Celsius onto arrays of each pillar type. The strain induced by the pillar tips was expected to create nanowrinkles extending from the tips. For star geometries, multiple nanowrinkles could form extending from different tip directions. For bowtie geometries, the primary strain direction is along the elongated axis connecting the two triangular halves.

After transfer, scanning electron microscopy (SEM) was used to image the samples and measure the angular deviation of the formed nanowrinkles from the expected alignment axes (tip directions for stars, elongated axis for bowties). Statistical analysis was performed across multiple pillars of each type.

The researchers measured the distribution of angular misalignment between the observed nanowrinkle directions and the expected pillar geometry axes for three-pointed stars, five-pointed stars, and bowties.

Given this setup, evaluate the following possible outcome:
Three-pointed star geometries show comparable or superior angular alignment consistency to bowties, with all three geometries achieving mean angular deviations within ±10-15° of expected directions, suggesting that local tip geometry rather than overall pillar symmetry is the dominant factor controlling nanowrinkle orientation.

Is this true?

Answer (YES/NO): NO